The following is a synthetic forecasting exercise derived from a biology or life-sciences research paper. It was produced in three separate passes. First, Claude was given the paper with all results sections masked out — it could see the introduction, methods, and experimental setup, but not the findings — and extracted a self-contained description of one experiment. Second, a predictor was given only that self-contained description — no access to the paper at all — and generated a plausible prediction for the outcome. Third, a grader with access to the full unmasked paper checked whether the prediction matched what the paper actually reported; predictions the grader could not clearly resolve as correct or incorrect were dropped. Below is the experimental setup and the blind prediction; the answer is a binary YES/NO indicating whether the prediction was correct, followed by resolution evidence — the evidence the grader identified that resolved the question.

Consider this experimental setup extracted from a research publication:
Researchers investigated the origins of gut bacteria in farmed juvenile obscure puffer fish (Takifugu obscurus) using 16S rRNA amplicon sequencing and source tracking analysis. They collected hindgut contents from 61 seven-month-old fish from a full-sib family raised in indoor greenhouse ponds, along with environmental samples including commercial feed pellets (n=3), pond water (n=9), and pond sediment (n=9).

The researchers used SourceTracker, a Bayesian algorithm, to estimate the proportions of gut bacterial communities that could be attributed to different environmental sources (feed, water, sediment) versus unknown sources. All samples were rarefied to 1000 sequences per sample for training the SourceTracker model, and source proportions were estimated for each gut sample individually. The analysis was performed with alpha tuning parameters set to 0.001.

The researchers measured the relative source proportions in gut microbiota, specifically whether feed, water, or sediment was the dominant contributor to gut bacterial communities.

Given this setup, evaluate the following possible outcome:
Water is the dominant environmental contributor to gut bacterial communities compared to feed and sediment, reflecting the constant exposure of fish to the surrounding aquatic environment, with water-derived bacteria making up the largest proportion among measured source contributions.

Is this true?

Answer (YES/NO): NO